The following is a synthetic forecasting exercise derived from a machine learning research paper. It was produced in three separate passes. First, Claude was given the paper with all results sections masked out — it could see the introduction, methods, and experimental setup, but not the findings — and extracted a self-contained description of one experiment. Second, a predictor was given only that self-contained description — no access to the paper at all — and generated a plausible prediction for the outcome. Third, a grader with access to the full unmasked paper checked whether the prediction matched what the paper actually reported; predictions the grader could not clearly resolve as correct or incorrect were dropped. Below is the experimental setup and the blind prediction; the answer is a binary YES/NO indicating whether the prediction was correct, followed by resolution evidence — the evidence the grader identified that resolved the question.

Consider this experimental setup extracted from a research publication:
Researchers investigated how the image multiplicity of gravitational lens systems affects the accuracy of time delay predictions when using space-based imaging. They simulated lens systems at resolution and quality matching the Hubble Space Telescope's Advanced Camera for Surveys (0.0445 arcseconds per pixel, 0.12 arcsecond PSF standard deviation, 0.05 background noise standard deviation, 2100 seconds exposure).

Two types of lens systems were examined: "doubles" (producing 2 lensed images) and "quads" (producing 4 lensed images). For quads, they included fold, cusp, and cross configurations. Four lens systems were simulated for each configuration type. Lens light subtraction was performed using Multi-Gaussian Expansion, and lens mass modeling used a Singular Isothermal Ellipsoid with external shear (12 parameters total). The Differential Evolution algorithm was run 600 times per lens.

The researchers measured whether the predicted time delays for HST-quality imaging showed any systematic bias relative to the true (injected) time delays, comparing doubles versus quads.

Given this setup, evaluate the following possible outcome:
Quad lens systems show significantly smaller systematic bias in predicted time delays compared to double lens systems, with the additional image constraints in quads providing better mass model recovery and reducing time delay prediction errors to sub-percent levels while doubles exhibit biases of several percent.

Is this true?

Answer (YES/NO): NO